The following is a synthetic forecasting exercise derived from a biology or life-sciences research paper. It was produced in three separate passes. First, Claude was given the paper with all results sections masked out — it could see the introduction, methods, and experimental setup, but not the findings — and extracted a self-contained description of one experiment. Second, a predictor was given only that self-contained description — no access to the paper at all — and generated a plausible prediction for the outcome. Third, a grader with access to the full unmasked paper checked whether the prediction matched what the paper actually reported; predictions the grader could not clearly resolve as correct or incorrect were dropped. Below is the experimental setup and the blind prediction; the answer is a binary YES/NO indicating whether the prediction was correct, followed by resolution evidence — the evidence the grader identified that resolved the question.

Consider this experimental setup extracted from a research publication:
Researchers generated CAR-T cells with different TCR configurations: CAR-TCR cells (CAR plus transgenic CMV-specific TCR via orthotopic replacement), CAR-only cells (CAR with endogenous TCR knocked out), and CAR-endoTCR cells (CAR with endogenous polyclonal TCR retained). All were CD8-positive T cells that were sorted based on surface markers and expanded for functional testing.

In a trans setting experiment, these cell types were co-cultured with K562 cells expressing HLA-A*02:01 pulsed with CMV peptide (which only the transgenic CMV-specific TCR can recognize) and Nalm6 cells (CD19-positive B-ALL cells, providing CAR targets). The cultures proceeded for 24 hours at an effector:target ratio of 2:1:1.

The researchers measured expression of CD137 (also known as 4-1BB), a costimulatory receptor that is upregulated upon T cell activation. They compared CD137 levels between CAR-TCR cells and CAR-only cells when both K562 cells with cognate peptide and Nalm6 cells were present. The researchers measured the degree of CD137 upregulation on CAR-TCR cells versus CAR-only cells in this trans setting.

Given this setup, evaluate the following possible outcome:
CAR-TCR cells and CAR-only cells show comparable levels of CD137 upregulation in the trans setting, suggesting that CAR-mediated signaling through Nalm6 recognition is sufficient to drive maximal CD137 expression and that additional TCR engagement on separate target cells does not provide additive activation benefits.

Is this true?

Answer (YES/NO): NO